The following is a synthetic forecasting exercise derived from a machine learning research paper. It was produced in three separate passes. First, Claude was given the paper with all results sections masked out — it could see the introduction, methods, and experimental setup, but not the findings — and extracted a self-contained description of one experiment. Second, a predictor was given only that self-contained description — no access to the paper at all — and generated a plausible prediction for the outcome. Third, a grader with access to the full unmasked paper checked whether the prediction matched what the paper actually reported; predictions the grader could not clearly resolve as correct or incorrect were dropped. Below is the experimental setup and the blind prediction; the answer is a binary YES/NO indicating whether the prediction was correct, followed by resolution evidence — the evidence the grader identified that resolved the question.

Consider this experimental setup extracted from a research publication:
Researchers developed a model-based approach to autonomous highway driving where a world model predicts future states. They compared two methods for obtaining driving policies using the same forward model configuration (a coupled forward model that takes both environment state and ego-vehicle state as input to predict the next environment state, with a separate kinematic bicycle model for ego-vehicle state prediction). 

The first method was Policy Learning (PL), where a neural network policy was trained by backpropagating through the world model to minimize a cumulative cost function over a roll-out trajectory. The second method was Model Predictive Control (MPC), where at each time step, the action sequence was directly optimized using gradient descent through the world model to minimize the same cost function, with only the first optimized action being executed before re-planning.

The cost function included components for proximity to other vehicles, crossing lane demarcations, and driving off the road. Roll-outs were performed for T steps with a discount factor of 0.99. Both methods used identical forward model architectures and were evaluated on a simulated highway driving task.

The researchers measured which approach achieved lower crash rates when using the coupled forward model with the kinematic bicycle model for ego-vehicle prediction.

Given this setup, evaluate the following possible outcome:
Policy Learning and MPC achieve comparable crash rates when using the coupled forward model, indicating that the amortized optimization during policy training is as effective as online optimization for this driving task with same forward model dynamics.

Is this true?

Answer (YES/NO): NO